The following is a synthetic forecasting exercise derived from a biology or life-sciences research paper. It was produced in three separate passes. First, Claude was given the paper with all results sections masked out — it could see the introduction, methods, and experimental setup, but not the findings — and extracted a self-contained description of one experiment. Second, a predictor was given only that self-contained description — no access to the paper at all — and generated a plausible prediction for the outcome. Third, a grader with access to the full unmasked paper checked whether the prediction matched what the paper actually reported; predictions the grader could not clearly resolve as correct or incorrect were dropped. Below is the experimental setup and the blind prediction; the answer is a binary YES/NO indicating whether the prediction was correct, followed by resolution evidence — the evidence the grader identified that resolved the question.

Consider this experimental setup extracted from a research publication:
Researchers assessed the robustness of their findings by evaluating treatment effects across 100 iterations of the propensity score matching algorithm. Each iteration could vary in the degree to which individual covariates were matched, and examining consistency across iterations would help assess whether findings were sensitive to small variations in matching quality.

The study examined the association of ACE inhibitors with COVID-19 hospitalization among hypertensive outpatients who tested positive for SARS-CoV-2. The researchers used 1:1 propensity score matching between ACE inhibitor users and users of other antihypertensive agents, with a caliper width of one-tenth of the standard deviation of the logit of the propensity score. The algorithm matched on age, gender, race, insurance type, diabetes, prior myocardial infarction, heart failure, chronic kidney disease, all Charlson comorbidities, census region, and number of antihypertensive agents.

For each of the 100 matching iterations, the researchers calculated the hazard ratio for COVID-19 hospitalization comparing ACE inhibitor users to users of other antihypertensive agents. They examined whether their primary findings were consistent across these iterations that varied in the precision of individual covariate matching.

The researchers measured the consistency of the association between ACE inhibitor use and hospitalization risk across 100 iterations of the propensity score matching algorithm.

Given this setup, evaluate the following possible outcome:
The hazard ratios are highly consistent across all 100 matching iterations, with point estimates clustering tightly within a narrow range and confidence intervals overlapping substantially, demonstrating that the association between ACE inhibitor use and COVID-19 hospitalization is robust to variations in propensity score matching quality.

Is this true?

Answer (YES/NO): YES